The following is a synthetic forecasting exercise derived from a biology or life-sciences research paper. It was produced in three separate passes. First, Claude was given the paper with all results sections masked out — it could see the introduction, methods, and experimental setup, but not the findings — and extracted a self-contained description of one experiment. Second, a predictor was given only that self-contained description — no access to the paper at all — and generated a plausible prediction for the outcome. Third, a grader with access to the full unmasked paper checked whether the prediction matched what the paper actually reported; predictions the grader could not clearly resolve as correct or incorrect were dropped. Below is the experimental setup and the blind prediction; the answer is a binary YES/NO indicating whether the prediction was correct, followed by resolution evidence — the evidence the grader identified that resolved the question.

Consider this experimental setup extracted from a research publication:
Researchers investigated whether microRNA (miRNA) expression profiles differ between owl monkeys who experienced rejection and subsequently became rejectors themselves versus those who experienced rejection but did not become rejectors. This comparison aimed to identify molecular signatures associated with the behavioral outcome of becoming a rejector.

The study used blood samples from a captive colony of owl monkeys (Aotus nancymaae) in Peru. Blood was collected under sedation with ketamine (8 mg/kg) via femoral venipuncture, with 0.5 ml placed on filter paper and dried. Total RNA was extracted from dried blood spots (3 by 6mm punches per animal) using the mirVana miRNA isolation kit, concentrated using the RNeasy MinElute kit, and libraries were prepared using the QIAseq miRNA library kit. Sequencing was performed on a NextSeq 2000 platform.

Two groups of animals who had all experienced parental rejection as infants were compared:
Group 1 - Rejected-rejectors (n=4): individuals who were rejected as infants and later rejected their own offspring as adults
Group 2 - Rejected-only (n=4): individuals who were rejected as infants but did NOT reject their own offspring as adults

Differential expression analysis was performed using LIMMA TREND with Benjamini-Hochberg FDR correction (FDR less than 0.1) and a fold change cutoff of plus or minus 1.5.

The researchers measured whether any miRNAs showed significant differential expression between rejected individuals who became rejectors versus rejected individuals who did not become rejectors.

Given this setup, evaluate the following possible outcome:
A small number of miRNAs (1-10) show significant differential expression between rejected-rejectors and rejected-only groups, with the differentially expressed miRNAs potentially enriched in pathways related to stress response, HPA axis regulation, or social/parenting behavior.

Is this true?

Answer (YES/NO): NO